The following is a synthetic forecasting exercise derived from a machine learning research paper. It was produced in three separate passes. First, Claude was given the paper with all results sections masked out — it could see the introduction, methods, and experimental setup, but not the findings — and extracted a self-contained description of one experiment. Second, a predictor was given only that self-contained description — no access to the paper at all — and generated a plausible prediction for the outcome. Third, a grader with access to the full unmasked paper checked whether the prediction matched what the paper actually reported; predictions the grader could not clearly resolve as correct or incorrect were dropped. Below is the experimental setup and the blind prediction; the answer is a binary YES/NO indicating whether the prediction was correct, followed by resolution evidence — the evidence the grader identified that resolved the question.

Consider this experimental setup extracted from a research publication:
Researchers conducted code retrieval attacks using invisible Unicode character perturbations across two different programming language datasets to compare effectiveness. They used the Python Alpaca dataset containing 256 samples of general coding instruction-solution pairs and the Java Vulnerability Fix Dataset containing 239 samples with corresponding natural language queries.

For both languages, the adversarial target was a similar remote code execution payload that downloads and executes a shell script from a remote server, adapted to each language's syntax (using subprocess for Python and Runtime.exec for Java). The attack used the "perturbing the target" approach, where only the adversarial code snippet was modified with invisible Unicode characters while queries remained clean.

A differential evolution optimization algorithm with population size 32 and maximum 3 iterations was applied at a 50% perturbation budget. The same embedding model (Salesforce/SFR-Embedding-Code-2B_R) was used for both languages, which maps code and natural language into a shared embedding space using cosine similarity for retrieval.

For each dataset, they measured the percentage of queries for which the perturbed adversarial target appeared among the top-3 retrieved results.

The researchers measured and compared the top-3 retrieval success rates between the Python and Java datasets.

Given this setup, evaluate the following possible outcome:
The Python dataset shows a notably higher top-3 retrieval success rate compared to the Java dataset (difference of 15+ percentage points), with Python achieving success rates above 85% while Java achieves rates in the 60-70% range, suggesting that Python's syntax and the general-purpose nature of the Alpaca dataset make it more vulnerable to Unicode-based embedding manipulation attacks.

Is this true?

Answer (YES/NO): NO